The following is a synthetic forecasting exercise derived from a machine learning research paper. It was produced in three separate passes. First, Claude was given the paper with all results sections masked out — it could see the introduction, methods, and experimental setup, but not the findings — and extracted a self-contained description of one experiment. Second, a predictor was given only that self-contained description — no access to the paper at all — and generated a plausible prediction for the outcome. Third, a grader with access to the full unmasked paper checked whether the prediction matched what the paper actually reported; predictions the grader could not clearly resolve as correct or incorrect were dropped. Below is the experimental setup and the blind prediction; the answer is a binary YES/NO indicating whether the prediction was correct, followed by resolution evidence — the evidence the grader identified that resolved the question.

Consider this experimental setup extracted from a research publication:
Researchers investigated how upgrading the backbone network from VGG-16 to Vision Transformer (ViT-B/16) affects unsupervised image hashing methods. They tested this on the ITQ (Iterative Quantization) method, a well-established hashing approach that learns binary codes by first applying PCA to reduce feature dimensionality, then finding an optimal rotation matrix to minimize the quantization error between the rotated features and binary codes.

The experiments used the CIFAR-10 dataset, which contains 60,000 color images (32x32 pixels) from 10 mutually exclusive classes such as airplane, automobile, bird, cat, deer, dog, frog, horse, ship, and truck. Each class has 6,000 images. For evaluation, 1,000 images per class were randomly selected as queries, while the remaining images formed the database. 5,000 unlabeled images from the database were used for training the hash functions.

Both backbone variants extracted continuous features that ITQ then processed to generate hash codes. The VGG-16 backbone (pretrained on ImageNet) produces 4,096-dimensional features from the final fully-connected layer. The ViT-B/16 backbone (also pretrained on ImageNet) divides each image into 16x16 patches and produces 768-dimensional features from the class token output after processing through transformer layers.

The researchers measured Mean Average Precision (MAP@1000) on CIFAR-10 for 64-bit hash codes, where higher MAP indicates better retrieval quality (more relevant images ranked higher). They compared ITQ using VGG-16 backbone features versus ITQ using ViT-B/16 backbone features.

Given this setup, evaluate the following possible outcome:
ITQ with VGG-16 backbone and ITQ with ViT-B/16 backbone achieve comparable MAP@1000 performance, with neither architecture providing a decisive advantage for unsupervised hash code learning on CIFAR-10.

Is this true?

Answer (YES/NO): NO